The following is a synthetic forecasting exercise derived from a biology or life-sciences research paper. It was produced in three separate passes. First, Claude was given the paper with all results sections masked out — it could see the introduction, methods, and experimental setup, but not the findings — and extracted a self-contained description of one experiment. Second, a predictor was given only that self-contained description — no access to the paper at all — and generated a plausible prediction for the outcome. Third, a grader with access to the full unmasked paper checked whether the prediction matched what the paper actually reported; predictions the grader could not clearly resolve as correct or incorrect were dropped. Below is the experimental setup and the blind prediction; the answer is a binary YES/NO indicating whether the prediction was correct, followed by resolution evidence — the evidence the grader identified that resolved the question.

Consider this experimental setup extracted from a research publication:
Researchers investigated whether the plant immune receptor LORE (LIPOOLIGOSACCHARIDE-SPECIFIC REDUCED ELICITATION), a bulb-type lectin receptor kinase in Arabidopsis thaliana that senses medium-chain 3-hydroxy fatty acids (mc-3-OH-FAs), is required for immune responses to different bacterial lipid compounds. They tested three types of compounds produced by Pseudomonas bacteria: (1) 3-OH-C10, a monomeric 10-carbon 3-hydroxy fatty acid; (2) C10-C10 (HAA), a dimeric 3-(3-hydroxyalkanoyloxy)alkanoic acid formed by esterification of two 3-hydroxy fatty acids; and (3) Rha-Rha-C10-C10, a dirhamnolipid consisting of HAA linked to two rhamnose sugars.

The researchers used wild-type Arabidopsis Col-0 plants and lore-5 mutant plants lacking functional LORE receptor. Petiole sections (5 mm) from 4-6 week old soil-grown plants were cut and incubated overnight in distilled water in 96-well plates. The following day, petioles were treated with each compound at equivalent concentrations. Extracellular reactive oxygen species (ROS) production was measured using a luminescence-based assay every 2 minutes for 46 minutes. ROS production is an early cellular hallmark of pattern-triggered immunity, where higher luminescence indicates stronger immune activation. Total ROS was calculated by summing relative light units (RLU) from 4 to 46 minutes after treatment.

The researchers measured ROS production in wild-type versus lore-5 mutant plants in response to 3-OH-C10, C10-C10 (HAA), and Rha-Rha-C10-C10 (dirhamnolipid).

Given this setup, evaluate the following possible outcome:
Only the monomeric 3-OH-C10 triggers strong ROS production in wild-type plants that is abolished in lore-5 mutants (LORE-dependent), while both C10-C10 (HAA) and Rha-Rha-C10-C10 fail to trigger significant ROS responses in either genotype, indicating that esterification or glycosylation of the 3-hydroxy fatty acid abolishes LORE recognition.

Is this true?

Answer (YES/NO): NO